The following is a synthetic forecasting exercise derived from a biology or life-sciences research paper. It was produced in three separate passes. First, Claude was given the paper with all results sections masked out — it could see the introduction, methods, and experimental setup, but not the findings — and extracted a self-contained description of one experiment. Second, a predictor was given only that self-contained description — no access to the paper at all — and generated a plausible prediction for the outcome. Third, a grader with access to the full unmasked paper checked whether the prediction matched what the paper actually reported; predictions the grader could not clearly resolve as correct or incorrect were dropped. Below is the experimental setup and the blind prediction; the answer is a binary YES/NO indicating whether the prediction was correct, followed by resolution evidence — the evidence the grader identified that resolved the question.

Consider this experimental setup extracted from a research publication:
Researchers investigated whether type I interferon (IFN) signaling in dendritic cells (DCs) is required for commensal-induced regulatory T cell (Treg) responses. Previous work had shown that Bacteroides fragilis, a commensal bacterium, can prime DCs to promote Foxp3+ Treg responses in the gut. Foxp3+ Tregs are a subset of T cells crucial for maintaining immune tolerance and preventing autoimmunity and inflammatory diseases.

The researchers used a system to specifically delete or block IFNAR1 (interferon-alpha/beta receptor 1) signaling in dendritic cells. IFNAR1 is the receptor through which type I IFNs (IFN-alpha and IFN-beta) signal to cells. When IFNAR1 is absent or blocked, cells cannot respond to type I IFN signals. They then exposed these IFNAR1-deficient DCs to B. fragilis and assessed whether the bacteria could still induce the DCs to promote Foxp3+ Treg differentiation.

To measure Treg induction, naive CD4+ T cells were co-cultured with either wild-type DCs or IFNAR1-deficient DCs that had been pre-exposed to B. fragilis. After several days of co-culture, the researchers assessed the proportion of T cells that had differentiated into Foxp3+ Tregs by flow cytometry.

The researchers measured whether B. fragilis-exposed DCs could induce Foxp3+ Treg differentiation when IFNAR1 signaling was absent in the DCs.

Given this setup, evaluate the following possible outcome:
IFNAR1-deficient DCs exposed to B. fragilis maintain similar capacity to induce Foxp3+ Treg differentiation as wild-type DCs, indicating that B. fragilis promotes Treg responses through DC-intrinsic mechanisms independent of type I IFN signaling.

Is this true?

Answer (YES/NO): NO